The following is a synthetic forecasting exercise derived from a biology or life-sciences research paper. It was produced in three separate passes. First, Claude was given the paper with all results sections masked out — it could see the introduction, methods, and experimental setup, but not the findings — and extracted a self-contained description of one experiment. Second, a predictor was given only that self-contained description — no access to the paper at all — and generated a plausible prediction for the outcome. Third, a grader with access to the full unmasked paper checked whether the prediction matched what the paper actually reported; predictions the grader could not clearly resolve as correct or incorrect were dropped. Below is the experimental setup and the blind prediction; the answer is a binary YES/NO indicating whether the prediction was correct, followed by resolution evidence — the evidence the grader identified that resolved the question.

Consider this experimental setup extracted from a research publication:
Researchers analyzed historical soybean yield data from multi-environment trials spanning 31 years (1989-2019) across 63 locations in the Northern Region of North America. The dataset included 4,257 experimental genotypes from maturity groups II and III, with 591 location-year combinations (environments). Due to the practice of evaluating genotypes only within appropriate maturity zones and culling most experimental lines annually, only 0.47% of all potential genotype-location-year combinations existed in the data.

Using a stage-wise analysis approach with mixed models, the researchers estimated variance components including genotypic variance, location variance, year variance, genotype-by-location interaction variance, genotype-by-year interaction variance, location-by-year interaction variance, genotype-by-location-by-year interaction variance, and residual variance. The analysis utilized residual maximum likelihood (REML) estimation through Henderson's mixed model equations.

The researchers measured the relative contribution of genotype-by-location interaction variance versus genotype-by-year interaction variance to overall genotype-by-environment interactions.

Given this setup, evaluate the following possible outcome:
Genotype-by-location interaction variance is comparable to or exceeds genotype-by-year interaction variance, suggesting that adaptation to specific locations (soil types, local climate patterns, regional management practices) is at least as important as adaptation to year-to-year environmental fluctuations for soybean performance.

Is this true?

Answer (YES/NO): YES